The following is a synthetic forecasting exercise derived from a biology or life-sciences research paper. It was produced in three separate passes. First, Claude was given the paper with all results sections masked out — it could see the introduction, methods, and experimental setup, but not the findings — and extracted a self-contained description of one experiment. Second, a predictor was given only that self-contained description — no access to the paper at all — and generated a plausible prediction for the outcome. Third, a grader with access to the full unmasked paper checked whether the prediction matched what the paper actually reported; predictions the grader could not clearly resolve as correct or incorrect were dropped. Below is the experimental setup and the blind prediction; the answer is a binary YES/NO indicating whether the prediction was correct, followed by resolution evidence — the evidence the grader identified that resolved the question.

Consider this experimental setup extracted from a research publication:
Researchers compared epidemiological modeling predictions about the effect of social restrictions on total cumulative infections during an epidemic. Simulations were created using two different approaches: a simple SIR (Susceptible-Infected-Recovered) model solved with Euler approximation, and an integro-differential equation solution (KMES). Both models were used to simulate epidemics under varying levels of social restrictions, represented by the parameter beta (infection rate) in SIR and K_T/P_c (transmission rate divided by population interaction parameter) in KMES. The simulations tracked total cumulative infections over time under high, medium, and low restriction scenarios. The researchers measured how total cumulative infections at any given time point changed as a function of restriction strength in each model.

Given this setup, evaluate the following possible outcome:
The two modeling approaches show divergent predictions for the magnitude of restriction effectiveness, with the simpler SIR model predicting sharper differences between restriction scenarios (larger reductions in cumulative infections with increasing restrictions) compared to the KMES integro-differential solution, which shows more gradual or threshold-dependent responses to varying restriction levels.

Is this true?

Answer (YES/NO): NO